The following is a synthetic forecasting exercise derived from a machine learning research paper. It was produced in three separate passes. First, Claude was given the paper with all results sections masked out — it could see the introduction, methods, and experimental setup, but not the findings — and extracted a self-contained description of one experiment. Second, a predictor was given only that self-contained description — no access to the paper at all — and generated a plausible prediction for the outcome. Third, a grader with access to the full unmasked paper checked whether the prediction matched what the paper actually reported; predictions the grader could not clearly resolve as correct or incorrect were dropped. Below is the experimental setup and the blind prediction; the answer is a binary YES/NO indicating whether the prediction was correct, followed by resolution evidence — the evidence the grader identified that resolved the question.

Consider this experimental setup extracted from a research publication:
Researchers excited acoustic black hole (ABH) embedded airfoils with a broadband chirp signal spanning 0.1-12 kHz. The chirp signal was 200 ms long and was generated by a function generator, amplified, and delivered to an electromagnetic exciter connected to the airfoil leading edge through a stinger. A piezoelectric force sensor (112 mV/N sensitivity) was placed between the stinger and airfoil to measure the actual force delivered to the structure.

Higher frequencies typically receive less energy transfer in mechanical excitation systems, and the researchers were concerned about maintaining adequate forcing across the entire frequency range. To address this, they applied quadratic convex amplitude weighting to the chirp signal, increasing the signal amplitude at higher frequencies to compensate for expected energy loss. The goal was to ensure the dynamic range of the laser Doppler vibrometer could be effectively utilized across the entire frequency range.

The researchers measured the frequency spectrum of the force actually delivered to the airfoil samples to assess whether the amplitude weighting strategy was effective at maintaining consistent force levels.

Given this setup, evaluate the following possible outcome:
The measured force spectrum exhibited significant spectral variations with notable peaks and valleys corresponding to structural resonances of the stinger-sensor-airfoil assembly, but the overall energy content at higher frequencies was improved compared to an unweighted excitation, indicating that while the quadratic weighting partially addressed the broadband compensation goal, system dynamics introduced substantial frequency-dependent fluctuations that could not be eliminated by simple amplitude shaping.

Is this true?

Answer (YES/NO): YES